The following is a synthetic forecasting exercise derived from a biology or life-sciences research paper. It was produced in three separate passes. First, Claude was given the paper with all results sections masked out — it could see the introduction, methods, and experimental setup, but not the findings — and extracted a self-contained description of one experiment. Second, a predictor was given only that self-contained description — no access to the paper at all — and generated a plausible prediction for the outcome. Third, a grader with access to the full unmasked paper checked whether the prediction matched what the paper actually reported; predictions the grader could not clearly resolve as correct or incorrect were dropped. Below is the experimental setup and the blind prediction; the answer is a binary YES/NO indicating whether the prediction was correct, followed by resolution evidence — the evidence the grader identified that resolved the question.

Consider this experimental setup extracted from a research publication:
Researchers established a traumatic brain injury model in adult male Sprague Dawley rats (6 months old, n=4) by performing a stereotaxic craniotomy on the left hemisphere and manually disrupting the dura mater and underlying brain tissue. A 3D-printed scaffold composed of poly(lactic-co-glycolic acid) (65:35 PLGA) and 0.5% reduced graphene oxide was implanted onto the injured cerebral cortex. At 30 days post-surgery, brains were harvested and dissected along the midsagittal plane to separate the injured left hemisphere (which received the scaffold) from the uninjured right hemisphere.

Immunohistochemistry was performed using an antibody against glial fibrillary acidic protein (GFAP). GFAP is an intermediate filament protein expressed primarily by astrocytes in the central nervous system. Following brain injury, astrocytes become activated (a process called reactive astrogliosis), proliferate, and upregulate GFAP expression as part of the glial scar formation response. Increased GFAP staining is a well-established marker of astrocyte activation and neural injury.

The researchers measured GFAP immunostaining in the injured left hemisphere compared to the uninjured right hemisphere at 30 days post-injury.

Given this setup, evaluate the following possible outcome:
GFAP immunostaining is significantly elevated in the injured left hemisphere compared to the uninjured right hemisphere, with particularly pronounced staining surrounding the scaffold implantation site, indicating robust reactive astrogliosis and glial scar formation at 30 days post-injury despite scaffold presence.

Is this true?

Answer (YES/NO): NO